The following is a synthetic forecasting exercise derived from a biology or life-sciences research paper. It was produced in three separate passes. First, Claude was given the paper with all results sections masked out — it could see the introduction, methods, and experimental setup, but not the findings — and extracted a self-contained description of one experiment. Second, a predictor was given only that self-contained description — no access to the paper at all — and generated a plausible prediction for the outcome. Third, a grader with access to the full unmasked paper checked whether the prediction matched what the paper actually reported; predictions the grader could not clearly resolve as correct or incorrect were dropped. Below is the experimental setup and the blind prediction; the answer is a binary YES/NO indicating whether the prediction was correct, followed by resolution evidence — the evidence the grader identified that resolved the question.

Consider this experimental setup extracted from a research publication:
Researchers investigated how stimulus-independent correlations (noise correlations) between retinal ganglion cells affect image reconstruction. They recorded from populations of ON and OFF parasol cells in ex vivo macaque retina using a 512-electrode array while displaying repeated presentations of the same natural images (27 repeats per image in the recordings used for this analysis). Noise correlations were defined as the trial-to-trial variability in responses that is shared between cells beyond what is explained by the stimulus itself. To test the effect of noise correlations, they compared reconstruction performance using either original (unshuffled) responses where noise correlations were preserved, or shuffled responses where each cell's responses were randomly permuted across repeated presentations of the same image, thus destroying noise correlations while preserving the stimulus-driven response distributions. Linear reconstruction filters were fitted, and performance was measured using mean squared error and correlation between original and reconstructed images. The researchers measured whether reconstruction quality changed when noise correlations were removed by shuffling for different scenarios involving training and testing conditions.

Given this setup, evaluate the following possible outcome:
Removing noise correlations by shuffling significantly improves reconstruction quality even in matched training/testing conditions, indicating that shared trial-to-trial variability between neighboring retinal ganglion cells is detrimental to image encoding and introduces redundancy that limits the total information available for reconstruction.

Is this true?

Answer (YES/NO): NO